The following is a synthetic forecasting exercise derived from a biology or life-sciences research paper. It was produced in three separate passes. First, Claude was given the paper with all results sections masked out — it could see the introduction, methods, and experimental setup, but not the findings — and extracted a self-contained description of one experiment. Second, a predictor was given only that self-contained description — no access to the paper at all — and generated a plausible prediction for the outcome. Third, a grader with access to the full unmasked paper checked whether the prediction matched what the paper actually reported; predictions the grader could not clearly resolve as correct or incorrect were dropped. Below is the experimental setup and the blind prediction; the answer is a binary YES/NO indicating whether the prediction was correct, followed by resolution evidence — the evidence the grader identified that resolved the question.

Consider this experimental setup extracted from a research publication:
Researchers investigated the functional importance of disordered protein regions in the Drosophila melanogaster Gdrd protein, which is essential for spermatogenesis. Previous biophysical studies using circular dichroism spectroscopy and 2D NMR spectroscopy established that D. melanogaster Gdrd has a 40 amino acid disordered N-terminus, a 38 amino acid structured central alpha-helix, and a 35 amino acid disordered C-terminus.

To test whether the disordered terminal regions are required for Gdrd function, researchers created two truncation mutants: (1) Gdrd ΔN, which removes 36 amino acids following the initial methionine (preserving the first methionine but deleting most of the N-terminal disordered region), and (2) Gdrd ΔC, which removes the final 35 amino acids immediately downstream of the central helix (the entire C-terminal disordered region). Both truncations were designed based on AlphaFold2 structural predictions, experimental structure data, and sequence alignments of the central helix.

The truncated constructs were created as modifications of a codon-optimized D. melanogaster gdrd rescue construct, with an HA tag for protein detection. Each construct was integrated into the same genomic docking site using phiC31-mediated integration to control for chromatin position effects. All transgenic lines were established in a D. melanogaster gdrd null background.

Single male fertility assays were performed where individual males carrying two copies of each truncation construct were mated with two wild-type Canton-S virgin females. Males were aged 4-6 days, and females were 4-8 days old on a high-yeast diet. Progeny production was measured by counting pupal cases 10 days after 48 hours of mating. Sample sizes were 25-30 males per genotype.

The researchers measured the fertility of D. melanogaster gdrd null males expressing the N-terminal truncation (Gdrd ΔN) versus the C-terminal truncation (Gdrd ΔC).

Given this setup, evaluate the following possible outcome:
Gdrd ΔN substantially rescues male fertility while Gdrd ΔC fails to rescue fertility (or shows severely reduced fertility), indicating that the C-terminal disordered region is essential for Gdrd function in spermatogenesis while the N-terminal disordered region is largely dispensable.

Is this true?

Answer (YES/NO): NO